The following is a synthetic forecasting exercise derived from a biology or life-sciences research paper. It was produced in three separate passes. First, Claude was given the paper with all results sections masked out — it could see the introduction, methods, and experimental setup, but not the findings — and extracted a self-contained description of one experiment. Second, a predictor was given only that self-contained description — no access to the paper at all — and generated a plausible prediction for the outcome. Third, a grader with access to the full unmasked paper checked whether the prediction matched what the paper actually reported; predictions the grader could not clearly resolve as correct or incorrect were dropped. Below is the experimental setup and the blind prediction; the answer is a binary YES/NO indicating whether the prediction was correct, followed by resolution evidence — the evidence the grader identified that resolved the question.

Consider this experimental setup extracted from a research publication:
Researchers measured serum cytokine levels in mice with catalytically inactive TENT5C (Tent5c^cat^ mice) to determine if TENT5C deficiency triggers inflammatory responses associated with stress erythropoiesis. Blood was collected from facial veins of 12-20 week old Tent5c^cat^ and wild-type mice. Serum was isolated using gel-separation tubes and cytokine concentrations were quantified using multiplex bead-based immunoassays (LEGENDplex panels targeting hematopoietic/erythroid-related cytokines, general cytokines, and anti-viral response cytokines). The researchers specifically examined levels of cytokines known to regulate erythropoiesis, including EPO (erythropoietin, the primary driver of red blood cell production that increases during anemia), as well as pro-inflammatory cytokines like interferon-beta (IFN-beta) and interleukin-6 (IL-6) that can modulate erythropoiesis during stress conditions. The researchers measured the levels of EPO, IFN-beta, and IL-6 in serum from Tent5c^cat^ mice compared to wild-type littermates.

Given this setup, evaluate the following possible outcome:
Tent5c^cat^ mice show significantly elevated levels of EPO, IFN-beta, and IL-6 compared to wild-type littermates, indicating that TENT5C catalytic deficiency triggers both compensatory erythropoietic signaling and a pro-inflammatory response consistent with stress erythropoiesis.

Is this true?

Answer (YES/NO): YES